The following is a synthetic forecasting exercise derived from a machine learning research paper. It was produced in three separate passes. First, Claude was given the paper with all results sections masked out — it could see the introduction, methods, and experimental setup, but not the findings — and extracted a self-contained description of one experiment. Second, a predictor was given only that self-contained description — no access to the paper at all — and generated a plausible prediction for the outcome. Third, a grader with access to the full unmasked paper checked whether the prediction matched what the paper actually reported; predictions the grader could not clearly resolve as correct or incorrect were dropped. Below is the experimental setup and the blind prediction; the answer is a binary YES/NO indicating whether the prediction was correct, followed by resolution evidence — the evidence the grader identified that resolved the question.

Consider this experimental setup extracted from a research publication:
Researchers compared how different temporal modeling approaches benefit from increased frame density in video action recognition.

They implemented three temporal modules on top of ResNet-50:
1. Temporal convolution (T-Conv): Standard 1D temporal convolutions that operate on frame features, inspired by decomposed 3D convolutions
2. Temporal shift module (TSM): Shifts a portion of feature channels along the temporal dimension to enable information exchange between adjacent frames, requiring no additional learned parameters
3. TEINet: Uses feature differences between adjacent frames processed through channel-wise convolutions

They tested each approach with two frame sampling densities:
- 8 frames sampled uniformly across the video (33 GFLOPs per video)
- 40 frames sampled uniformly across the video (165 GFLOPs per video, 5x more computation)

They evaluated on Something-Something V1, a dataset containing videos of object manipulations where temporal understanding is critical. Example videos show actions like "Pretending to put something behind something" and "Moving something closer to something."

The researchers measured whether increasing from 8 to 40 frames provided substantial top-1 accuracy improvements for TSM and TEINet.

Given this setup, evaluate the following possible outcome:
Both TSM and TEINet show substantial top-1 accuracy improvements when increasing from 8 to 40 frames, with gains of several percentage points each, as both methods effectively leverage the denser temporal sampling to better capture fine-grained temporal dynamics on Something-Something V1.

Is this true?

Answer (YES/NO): NO